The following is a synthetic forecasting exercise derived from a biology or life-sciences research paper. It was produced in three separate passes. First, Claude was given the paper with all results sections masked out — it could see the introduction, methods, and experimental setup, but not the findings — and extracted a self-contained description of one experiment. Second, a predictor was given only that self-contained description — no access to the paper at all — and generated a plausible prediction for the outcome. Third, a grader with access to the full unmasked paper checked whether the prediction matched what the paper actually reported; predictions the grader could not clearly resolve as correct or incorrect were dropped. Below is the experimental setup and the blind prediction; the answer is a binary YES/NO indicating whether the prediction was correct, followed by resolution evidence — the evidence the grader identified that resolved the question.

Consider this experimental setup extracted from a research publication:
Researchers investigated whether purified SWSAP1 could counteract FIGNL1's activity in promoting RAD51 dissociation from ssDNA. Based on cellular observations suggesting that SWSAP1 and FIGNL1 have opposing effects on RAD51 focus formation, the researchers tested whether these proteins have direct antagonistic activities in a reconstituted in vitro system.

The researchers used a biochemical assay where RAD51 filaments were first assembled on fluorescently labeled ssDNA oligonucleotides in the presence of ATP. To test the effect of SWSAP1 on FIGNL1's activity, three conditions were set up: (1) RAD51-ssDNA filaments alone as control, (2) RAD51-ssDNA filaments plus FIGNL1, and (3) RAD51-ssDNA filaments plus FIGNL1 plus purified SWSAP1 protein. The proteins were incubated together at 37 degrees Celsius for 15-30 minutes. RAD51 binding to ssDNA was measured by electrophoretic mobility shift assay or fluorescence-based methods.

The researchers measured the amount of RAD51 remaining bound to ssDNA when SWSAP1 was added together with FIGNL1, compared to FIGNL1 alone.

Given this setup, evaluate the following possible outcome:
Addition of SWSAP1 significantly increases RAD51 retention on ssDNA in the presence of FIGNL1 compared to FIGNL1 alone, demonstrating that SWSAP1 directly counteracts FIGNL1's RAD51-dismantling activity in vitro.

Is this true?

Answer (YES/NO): YES